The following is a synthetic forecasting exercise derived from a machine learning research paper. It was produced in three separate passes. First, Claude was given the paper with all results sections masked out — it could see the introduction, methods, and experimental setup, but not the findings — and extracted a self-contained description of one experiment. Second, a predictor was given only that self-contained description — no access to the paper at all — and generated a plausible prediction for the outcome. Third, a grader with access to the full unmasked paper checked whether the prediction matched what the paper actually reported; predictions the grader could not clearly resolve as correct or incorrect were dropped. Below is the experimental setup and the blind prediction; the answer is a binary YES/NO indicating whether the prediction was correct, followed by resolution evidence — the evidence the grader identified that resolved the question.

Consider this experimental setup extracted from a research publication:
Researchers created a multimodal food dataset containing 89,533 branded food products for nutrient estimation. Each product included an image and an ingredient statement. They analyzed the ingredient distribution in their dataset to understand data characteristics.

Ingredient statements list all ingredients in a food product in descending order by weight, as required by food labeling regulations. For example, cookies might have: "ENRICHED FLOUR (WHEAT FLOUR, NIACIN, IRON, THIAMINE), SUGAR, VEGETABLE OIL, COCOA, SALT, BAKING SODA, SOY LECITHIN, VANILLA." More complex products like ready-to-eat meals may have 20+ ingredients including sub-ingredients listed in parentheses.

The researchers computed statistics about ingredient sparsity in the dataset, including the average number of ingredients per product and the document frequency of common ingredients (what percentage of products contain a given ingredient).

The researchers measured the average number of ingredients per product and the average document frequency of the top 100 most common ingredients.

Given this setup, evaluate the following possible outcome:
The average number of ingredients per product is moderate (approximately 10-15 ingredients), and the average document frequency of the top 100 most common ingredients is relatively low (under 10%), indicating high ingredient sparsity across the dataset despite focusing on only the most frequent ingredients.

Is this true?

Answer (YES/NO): NO